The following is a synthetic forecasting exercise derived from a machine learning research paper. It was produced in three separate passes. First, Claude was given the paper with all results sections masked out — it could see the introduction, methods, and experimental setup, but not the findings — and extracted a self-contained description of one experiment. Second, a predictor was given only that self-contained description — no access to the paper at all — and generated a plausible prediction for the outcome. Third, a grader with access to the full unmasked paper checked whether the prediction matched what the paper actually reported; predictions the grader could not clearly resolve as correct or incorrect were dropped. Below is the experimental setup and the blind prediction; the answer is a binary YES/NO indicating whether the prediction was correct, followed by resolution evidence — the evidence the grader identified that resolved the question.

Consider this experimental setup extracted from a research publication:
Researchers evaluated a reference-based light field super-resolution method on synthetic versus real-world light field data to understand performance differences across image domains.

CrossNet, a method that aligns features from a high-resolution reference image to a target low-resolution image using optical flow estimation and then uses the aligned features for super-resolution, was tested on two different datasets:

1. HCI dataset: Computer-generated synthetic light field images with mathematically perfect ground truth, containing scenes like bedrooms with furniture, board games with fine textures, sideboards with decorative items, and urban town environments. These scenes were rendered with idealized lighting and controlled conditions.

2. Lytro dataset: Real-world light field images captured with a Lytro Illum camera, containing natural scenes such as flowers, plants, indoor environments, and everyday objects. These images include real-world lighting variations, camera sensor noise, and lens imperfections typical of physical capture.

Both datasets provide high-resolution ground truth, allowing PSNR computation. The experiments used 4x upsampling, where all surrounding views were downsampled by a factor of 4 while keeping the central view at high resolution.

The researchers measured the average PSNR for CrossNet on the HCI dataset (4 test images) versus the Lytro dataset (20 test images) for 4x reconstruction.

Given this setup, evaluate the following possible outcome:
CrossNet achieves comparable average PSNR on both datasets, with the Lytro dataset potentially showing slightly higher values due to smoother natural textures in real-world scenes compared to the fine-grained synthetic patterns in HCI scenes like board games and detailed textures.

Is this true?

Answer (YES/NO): NO